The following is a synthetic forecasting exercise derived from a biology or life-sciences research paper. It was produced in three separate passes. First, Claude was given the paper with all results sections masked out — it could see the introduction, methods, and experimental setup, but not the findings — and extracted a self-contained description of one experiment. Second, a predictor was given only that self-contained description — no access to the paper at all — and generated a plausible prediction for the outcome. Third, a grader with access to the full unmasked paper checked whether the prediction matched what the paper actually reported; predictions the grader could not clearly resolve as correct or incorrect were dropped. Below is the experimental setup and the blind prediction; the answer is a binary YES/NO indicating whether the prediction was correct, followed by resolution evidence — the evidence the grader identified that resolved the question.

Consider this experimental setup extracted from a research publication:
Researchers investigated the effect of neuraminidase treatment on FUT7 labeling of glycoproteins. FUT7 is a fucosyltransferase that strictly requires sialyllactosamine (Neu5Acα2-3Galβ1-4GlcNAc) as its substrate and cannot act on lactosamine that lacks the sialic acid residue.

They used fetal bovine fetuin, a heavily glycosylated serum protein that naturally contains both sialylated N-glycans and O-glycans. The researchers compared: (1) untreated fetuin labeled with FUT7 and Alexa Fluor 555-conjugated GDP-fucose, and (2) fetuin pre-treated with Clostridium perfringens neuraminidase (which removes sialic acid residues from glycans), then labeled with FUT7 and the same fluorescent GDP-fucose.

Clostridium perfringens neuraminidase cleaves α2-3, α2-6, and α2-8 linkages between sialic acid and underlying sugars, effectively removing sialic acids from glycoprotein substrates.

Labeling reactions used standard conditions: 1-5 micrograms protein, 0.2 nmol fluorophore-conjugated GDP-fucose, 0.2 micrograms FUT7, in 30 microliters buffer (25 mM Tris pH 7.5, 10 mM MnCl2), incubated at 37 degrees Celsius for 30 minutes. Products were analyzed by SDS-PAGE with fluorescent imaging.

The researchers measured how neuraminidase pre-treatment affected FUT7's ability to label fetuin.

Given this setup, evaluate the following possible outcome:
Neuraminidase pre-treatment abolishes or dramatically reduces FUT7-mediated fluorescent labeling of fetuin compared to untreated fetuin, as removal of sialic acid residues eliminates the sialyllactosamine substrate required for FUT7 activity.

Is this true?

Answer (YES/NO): YES